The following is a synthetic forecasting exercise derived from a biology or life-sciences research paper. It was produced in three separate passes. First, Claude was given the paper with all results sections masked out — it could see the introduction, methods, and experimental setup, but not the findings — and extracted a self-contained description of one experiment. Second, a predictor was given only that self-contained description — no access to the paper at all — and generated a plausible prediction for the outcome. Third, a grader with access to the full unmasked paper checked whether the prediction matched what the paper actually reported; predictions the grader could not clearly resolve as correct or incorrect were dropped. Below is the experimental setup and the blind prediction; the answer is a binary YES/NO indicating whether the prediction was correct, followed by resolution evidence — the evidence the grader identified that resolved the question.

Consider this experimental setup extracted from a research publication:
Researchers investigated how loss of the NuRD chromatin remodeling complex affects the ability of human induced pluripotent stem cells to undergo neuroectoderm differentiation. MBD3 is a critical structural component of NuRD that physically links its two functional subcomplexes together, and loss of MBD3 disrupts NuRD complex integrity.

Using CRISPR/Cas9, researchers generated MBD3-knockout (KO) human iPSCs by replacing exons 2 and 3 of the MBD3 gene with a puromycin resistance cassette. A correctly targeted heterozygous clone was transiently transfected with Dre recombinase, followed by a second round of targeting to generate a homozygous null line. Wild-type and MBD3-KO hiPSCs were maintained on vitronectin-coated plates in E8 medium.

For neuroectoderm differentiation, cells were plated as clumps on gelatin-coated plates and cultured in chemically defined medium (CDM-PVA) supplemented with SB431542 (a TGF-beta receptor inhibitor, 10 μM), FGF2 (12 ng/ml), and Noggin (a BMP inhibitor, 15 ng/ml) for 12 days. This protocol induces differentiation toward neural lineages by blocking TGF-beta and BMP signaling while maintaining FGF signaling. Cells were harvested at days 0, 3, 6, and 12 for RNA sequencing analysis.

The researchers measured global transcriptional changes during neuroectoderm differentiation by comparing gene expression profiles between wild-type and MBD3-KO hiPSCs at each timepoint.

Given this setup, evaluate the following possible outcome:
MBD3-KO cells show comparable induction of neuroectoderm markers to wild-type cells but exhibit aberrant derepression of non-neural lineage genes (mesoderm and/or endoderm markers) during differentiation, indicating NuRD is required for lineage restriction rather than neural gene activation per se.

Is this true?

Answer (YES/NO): NO